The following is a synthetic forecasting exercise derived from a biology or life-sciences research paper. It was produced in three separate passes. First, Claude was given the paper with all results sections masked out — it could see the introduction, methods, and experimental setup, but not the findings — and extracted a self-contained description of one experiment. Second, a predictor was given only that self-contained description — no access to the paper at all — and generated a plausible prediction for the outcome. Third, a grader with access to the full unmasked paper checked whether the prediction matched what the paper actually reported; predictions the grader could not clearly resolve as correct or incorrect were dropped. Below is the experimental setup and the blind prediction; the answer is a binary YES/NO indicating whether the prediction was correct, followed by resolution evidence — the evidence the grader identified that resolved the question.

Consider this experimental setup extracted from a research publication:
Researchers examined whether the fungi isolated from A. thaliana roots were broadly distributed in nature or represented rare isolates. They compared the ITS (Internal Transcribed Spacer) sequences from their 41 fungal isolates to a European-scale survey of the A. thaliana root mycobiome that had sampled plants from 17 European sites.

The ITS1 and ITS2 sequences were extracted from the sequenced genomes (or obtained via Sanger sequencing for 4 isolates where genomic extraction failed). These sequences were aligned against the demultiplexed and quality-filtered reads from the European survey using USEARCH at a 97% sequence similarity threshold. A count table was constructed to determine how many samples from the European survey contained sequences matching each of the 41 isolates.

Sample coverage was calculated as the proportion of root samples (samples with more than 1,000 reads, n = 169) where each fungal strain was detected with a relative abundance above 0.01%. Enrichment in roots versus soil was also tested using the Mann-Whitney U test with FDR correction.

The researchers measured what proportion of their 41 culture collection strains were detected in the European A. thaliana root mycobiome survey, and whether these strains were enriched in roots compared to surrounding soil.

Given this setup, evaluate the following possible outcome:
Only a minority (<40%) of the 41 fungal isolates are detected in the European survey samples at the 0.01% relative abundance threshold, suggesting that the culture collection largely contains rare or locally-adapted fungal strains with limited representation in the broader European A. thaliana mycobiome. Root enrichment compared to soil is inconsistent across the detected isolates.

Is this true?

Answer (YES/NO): NO